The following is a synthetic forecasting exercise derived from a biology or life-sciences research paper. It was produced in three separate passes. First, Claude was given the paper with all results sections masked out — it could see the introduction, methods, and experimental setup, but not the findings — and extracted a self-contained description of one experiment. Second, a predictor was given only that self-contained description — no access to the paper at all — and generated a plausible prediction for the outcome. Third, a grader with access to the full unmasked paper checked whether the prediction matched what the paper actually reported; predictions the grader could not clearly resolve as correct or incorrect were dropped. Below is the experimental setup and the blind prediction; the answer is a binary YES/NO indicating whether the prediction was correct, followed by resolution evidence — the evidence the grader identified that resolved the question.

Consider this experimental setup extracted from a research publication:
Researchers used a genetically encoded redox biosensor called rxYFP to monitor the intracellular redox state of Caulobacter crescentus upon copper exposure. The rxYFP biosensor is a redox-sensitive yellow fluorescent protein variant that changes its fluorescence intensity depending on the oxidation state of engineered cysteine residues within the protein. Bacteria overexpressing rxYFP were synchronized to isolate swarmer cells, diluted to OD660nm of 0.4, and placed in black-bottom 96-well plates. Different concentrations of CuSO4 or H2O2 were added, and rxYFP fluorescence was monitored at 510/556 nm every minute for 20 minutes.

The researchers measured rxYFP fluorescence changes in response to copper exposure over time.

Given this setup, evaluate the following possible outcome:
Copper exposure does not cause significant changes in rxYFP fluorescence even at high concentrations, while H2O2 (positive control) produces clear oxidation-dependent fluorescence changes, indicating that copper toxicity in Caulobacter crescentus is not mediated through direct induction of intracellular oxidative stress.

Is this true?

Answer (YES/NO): NO